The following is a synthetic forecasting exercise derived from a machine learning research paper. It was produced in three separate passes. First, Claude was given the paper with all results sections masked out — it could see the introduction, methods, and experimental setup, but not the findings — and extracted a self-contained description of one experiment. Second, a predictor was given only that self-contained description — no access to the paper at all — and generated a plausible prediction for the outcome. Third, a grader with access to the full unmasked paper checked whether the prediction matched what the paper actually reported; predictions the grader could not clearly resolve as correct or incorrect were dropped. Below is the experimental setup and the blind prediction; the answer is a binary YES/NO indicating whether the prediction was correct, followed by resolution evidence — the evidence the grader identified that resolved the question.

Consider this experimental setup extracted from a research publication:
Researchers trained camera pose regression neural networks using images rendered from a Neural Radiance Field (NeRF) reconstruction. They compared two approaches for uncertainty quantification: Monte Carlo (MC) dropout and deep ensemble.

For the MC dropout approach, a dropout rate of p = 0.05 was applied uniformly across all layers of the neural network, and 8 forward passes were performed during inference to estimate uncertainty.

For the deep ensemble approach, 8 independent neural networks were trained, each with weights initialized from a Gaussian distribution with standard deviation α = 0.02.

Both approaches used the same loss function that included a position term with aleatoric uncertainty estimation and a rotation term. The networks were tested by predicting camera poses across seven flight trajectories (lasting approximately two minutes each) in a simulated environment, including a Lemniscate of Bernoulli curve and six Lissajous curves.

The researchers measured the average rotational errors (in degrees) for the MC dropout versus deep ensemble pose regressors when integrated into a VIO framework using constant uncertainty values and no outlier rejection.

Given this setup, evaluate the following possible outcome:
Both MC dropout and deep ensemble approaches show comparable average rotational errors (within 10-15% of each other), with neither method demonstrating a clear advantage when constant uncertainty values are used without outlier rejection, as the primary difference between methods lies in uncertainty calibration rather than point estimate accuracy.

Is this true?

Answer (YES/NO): NO